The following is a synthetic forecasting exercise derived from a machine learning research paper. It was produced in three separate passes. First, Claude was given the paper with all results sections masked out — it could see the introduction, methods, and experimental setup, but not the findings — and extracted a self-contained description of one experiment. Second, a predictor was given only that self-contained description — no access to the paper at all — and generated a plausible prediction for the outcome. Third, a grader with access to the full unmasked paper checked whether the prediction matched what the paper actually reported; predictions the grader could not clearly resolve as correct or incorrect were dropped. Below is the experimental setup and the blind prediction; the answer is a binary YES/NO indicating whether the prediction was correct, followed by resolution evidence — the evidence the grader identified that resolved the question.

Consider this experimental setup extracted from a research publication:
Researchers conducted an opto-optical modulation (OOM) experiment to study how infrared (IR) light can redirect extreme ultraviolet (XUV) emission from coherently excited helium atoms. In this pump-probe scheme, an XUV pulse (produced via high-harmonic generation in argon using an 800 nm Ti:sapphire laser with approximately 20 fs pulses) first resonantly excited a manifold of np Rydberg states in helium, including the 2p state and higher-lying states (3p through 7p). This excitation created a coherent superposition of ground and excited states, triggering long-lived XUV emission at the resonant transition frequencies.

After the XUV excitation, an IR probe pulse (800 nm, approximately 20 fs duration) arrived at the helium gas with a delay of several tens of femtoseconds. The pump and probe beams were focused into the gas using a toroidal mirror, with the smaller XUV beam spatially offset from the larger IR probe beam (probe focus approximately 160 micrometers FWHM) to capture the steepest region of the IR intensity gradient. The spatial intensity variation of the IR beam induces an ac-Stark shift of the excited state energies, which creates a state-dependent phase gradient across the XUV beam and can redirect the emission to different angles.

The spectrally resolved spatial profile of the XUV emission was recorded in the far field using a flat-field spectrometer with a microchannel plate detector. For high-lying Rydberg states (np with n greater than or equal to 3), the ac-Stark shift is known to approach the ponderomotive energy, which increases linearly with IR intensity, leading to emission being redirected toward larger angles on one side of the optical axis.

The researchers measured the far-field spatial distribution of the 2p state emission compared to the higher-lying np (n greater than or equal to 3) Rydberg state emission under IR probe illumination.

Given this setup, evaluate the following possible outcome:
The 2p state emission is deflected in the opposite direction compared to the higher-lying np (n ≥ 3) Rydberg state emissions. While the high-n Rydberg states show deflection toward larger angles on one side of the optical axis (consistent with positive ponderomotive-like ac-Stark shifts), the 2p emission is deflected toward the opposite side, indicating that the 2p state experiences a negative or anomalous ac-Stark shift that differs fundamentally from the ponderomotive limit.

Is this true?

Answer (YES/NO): NO